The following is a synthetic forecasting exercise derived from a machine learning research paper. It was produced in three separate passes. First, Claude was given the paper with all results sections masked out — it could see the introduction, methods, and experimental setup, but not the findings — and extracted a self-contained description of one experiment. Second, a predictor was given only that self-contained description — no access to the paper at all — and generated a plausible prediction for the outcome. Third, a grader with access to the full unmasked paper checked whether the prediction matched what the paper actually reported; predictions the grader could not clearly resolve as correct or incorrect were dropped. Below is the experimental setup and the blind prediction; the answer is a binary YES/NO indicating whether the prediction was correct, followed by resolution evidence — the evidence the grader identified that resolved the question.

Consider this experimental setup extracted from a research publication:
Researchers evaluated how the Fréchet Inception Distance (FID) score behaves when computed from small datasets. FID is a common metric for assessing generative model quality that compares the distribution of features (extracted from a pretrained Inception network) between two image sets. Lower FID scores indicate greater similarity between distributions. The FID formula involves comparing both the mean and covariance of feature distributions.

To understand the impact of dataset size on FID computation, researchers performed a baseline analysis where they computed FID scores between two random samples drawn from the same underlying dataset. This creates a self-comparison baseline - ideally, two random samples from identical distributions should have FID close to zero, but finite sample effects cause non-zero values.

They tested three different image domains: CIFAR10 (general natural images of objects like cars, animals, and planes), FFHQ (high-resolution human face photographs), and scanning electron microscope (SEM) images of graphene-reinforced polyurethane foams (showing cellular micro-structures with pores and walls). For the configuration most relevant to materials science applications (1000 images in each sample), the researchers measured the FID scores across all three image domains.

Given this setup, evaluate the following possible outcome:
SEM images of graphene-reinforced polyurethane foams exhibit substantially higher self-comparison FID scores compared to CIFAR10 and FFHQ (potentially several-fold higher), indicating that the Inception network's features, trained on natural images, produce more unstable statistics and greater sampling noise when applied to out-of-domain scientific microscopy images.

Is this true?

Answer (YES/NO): NO